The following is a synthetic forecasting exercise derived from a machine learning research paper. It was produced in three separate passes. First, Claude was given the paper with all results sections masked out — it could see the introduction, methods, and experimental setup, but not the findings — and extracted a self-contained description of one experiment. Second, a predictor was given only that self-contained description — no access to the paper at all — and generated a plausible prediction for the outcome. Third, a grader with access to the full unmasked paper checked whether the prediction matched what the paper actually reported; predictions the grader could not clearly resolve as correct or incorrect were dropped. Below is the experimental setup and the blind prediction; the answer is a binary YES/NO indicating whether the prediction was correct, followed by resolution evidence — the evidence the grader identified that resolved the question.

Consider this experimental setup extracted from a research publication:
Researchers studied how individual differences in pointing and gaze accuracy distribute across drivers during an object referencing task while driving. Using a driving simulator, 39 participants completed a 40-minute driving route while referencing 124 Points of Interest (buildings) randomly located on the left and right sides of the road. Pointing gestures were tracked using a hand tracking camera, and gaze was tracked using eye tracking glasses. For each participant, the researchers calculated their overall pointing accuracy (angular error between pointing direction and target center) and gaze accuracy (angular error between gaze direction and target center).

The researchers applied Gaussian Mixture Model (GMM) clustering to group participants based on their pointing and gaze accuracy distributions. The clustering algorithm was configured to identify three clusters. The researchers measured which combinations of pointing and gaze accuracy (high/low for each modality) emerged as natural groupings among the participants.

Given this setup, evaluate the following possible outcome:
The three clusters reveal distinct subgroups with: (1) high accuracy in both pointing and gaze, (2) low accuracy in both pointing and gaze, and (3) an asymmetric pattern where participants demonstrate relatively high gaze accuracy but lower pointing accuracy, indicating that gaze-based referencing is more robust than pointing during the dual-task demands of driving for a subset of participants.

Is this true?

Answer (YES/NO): NO